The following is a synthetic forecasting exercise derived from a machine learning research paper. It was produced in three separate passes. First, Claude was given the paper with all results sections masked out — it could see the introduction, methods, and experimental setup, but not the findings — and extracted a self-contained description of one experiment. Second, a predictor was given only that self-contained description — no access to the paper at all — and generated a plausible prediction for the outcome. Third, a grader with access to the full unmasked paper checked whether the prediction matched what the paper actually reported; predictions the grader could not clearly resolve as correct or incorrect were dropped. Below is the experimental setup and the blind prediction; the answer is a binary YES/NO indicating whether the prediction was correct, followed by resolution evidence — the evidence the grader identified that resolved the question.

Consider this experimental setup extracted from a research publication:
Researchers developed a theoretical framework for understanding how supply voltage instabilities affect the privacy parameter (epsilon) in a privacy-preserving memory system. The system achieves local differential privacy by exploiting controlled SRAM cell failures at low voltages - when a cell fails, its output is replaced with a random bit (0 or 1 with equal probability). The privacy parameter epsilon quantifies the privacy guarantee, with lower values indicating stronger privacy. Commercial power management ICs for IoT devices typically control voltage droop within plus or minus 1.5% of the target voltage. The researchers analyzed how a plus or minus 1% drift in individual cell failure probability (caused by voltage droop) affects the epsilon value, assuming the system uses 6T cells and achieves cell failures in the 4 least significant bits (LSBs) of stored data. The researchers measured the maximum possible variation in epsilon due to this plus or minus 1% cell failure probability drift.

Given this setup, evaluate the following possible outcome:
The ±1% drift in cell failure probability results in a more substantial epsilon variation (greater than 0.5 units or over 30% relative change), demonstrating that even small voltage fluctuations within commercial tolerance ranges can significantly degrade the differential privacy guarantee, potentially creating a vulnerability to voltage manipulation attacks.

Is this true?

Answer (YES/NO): NO